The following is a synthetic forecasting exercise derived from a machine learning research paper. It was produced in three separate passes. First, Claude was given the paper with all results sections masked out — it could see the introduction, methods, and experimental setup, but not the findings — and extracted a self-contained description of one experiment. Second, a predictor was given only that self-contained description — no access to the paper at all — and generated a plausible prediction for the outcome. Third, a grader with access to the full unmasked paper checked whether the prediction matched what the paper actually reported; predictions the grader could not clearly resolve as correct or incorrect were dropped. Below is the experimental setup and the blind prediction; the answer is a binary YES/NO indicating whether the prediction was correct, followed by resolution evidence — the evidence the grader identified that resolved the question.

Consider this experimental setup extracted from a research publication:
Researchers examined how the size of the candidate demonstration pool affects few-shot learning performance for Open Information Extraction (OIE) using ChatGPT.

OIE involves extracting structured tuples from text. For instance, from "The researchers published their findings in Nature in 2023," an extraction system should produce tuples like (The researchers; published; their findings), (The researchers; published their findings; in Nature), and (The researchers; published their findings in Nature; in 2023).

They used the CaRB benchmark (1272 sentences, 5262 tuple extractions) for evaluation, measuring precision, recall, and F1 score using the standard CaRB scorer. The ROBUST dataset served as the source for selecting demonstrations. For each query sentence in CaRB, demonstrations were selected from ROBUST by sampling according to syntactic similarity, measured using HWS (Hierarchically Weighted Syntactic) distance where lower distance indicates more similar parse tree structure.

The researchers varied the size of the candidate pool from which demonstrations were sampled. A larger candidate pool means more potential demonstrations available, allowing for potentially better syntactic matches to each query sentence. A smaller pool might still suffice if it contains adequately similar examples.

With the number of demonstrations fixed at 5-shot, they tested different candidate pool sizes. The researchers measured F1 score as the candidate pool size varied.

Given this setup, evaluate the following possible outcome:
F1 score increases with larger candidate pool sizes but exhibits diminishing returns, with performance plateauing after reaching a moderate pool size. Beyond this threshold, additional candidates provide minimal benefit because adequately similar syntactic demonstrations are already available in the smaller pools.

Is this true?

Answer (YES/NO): NO